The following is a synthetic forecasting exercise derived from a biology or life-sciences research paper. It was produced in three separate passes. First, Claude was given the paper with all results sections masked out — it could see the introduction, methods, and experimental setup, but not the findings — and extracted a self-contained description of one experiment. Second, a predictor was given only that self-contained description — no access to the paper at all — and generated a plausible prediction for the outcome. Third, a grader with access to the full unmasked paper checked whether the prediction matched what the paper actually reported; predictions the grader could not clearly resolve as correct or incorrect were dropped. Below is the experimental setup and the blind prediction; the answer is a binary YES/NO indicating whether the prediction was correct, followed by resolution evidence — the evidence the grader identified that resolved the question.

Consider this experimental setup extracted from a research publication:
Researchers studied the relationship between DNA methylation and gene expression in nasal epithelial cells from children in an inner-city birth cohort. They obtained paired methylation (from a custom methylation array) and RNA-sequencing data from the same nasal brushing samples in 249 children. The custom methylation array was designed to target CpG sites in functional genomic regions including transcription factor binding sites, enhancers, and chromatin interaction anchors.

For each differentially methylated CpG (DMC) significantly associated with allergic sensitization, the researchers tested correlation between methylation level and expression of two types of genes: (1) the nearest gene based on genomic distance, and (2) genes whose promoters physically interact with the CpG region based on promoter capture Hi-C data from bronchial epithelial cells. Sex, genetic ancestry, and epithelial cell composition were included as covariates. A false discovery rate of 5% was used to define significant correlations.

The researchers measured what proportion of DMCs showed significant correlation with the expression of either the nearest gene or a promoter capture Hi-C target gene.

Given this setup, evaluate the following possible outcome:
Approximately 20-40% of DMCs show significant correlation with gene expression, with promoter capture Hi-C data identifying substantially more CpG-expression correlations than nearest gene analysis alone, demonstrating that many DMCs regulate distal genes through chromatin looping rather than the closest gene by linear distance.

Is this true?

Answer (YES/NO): NO